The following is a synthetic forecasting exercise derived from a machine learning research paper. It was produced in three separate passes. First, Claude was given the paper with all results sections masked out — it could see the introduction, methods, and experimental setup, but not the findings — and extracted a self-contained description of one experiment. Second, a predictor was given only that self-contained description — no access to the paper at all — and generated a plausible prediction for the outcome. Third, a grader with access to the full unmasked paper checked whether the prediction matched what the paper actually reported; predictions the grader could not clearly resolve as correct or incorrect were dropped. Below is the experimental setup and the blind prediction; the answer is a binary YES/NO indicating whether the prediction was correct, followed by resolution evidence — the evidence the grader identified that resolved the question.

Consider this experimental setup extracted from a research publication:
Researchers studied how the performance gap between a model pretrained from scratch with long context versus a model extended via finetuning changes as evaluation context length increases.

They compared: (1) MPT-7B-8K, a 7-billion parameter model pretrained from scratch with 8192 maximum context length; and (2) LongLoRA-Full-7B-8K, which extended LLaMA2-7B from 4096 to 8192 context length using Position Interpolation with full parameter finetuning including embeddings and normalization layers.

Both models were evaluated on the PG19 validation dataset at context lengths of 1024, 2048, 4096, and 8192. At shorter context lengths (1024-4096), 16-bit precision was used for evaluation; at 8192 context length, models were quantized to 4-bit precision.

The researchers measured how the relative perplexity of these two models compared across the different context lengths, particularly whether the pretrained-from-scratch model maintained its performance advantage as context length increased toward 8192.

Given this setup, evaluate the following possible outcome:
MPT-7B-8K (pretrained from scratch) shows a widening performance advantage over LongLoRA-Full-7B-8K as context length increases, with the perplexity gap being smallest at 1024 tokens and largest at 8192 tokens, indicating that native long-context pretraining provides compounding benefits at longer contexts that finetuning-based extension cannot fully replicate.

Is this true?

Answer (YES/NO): NO